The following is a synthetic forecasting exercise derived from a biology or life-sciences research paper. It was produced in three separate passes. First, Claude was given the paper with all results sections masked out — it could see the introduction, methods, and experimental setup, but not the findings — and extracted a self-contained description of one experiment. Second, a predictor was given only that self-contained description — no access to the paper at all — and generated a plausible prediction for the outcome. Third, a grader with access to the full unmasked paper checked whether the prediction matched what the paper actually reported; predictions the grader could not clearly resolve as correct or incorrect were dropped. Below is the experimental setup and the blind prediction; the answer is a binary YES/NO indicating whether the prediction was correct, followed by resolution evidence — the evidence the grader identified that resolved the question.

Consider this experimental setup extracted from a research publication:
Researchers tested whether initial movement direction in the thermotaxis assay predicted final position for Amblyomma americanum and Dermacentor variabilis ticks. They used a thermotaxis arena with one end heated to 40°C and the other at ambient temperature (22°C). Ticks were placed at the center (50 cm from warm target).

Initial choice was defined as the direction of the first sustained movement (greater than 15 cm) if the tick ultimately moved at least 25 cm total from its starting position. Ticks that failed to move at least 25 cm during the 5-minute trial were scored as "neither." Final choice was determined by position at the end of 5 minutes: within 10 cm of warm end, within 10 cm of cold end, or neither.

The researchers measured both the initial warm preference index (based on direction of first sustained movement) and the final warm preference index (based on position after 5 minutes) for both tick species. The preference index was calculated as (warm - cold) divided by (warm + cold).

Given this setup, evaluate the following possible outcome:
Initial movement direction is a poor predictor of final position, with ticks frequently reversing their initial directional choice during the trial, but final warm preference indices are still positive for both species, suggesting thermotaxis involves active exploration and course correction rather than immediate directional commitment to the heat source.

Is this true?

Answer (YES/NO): NO